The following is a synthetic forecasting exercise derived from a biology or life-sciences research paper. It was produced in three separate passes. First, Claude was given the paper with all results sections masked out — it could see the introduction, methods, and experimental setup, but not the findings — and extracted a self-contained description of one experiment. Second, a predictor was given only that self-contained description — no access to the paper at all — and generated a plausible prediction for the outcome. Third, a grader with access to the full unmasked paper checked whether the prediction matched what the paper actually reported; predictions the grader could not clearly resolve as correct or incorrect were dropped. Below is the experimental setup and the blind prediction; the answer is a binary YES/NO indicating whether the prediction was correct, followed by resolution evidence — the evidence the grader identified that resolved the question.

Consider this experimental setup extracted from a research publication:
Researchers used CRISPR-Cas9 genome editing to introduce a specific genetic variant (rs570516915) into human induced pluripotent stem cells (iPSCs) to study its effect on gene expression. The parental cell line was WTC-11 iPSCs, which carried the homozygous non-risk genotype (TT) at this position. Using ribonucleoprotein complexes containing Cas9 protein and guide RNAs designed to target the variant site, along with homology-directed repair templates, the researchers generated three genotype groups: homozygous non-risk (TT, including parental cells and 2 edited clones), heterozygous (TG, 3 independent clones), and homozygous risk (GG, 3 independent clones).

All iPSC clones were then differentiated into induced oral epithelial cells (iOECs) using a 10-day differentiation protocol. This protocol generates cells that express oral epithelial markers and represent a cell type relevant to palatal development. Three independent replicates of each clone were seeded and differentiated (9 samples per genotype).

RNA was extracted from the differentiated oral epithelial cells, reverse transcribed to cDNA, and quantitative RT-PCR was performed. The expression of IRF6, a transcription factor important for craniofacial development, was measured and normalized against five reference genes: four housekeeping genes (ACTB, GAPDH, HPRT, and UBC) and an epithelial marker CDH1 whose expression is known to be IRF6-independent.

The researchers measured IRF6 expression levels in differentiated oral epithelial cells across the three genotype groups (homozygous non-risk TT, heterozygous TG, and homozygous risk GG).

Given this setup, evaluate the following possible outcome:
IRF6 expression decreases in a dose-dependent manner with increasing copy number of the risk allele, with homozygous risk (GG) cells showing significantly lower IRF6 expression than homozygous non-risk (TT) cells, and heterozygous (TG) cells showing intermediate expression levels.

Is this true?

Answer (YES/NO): NO